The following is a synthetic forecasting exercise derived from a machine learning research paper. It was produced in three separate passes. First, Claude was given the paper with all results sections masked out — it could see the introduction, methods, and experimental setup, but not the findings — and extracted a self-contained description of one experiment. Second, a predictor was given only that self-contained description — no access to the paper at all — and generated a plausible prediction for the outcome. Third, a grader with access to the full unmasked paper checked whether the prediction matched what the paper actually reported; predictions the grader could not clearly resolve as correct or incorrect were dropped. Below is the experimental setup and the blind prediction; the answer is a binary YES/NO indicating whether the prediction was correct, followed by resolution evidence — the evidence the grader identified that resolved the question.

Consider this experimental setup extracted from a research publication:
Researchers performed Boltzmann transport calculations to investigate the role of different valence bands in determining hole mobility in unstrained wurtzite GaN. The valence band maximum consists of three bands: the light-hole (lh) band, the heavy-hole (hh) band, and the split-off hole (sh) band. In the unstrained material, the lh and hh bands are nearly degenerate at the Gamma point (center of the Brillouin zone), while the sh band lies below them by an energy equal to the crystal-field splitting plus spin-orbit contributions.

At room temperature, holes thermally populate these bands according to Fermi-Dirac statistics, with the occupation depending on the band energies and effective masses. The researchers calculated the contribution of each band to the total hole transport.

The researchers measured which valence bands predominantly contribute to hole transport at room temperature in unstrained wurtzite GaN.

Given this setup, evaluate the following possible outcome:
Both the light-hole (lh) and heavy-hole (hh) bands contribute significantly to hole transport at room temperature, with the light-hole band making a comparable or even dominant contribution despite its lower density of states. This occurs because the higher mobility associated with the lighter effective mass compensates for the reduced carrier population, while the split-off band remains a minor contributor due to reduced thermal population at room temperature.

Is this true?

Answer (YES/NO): YES